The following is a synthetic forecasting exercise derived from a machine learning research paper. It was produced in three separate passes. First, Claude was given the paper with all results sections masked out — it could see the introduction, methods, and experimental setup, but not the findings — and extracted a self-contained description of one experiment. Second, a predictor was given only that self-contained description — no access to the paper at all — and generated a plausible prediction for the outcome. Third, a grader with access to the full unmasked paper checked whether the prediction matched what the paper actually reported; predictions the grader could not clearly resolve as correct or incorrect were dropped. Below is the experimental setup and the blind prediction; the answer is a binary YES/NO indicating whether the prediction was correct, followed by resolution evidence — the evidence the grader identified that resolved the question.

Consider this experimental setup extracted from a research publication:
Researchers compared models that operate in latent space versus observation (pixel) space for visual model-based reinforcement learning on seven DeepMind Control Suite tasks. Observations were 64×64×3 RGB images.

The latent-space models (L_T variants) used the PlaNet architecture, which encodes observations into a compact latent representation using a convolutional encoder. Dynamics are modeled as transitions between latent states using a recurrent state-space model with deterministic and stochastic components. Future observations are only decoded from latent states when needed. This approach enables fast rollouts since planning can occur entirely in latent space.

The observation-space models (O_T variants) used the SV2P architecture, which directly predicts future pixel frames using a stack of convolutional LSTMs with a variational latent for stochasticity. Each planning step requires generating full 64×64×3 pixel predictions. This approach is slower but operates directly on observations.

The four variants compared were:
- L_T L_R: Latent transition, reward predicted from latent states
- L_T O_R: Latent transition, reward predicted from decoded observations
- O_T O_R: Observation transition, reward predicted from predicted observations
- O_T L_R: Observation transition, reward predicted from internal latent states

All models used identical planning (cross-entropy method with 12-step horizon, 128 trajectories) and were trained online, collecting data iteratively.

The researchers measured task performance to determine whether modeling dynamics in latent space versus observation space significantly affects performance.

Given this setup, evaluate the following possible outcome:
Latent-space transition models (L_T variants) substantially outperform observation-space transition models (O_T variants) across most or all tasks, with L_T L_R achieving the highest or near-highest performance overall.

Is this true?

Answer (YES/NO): NO